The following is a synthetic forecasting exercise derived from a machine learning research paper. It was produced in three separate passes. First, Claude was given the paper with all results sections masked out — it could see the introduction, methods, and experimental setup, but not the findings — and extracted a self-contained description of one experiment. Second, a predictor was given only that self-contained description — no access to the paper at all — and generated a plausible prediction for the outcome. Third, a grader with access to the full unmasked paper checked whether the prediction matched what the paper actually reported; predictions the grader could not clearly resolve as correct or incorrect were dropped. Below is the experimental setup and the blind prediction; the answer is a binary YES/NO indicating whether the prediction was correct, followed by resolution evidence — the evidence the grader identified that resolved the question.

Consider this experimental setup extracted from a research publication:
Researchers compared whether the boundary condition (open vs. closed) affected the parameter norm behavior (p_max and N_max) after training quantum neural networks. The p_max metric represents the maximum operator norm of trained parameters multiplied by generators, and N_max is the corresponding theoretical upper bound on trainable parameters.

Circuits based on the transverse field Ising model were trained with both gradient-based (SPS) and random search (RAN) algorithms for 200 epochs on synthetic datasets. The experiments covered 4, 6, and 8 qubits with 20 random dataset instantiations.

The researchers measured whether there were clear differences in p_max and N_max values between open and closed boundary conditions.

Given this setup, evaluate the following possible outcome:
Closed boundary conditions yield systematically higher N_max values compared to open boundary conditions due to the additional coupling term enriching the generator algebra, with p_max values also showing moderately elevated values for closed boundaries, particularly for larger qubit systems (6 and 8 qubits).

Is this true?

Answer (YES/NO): NO